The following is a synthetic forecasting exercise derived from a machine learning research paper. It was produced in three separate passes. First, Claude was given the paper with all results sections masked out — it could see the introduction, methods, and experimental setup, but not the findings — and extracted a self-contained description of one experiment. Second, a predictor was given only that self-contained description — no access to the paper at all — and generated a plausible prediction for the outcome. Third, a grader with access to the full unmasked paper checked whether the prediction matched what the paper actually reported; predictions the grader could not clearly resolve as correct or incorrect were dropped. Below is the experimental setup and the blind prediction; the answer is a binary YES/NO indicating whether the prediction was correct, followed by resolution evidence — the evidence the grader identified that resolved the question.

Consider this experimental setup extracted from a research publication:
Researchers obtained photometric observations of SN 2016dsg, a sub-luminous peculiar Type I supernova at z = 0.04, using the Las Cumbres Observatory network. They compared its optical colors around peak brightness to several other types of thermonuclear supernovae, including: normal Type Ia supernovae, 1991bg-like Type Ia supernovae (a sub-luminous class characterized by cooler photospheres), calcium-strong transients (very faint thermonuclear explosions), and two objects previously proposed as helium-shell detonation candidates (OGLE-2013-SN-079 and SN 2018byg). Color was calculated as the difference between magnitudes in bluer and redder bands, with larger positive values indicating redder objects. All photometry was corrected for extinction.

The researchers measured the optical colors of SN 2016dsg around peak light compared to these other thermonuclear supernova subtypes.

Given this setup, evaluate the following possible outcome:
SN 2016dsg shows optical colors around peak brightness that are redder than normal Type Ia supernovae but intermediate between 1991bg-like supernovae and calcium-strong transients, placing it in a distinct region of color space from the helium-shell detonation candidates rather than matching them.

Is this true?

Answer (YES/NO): NO